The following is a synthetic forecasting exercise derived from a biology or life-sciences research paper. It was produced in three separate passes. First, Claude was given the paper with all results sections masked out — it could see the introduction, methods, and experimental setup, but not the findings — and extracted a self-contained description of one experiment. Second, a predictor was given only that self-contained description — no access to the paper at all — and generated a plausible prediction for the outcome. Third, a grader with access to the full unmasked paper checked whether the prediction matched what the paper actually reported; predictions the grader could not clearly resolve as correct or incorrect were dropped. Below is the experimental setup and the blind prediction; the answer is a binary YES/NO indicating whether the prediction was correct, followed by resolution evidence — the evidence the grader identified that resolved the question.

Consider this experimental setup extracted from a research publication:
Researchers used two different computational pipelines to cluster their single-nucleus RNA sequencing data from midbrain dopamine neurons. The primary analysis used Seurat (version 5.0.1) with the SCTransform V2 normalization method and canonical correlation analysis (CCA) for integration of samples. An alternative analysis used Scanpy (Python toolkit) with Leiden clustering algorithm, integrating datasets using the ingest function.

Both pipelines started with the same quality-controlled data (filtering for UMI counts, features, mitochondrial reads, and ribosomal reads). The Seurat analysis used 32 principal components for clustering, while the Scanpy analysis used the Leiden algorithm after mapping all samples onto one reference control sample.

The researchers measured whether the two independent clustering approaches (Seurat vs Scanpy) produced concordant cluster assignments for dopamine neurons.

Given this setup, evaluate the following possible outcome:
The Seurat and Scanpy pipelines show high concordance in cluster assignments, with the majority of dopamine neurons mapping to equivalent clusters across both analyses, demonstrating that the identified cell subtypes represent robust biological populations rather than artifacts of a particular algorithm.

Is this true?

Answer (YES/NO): YES